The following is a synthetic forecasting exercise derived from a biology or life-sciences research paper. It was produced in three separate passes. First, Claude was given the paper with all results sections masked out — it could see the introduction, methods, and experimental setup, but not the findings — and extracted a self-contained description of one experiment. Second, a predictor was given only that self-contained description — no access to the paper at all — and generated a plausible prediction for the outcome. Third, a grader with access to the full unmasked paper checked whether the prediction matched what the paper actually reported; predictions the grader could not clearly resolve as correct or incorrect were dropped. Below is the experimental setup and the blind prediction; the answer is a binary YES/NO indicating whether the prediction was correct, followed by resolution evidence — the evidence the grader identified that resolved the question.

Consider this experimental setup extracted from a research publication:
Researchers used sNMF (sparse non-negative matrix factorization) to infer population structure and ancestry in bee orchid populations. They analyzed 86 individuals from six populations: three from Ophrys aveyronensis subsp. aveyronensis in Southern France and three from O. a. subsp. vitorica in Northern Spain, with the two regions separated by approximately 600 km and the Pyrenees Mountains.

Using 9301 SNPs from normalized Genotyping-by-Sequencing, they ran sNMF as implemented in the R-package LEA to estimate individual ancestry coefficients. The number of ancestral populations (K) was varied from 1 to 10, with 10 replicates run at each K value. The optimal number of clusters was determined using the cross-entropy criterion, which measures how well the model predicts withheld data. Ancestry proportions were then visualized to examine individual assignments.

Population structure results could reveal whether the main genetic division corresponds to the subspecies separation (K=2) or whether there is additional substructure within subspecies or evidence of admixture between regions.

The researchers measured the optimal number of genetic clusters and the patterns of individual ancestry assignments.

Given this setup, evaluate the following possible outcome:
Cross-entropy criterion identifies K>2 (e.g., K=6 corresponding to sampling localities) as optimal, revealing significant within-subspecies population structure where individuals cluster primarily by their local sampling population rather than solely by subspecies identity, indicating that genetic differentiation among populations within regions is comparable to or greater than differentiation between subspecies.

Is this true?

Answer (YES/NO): NO